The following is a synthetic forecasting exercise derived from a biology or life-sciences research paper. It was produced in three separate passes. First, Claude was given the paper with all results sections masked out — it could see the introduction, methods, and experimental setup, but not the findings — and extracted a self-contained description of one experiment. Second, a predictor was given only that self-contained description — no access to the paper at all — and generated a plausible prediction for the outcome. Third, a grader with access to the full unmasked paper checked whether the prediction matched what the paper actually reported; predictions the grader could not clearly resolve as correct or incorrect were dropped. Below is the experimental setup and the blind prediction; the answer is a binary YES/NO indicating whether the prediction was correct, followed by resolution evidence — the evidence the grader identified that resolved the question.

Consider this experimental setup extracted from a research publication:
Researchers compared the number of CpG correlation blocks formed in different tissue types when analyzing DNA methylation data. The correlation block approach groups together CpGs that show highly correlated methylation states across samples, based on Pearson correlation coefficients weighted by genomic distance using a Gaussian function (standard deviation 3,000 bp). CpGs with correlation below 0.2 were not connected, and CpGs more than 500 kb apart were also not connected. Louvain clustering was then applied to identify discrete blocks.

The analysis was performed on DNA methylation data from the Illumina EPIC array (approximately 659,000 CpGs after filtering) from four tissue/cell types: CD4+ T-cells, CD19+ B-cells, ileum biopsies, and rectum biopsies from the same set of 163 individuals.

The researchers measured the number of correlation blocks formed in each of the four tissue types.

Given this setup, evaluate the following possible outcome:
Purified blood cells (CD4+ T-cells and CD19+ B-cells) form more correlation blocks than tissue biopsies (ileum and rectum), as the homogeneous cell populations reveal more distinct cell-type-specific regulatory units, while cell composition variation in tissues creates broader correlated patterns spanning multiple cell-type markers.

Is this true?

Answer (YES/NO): NO